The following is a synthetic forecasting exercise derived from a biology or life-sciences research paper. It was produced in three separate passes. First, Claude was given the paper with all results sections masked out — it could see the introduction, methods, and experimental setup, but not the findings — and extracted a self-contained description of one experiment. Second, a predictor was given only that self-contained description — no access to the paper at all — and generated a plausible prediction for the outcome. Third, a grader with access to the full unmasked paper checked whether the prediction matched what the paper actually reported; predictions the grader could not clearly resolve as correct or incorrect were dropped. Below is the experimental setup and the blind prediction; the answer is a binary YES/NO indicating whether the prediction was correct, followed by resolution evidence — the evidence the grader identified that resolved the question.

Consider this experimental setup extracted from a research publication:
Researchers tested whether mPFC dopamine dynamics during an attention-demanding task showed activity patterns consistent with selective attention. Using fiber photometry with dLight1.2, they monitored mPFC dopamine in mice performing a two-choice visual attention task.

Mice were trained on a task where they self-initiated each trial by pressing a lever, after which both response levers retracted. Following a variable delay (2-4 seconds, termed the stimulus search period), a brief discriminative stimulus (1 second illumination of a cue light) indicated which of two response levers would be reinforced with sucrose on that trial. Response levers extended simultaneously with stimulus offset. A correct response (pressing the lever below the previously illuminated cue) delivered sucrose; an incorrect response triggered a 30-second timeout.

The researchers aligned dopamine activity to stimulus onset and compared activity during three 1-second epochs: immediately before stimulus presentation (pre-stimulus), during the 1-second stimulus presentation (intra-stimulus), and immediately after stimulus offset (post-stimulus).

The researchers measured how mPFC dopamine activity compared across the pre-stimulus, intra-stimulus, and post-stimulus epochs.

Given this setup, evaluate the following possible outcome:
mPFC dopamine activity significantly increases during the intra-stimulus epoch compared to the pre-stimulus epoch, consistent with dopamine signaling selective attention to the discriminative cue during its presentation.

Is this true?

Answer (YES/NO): YES